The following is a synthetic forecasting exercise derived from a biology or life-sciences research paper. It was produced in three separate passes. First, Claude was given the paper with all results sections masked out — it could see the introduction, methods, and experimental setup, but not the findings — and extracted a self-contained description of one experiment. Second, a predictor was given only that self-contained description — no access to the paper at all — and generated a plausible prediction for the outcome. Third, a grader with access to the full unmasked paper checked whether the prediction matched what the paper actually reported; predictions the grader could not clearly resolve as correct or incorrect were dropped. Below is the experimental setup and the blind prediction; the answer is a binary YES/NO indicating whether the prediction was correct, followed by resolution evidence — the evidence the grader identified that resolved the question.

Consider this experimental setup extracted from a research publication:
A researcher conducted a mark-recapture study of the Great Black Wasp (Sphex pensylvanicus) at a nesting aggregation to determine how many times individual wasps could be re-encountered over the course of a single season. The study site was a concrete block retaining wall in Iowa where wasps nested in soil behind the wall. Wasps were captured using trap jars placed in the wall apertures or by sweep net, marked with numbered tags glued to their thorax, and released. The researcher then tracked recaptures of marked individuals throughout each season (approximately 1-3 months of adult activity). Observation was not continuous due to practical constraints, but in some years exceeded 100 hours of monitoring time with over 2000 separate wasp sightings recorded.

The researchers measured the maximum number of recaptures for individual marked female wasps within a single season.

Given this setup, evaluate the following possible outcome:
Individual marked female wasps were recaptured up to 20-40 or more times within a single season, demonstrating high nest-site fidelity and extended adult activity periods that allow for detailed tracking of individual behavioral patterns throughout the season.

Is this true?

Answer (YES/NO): YES